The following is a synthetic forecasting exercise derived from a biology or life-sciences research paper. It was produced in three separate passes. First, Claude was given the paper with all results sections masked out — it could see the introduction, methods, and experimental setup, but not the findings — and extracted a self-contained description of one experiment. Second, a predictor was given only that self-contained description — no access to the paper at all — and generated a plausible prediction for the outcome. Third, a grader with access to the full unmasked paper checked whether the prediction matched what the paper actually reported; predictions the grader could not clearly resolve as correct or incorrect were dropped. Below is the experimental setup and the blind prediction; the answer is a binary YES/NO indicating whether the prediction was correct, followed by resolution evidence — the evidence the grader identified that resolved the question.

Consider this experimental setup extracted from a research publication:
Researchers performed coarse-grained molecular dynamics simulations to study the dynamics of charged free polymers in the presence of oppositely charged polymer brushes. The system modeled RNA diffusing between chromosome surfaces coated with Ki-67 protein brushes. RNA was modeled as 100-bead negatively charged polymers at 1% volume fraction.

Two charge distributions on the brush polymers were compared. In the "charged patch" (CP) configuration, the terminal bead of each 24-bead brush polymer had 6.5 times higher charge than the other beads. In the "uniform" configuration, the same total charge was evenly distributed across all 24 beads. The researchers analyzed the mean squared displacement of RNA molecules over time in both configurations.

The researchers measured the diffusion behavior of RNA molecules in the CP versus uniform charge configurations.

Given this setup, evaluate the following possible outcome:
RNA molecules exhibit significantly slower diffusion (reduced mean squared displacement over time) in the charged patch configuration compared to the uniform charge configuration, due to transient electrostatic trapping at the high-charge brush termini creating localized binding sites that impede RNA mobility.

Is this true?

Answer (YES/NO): YES